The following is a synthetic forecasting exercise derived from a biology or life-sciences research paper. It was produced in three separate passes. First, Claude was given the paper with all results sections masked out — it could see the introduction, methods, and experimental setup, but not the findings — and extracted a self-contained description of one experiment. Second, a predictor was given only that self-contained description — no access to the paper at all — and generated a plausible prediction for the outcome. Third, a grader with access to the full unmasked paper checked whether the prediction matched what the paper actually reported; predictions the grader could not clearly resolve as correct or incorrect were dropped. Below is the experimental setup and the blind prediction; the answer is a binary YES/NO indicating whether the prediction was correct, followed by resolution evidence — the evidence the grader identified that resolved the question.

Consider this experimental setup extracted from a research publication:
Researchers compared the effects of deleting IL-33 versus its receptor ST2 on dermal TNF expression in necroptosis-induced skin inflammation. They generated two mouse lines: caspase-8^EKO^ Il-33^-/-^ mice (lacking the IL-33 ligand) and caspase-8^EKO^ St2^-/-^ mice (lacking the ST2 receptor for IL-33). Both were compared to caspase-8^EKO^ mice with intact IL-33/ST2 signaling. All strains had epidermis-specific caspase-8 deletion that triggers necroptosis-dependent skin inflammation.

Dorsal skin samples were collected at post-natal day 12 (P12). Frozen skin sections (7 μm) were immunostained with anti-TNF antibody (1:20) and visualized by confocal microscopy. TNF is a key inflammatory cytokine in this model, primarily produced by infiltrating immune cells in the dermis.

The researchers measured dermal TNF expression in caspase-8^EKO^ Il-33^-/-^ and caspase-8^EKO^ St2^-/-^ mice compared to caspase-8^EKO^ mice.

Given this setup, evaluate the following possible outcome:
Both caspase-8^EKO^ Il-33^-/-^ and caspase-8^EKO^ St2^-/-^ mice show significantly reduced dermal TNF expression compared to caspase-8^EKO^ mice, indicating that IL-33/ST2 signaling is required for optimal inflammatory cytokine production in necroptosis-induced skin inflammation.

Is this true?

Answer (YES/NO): YES